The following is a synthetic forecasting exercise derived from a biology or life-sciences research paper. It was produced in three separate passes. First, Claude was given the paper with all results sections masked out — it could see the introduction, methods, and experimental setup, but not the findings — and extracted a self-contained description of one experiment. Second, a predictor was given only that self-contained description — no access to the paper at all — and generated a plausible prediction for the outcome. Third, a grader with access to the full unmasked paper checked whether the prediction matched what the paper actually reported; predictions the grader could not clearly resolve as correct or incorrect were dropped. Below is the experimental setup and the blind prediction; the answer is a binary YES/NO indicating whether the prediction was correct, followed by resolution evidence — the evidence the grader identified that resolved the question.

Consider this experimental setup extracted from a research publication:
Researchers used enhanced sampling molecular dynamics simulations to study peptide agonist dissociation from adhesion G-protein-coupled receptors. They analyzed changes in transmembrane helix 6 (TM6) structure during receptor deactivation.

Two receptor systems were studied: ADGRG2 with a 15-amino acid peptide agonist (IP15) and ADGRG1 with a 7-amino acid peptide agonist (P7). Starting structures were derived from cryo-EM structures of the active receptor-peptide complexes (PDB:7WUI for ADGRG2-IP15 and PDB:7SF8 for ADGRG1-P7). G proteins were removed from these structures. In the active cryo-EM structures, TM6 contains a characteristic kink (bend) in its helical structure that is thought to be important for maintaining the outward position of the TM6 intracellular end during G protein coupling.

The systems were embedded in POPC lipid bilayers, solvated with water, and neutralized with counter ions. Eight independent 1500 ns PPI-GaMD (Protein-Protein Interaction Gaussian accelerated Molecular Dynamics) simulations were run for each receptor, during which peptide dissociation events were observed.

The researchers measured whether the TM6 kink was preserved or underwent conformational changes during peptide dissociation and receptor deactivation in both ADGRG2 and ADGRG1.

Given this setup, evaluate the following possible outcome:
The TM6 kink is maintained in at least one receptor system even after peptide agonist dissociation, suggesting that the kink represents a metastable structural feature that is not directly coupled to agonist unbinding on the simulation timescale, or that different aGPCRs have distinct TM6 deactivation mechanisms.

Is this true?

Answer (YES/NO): NO